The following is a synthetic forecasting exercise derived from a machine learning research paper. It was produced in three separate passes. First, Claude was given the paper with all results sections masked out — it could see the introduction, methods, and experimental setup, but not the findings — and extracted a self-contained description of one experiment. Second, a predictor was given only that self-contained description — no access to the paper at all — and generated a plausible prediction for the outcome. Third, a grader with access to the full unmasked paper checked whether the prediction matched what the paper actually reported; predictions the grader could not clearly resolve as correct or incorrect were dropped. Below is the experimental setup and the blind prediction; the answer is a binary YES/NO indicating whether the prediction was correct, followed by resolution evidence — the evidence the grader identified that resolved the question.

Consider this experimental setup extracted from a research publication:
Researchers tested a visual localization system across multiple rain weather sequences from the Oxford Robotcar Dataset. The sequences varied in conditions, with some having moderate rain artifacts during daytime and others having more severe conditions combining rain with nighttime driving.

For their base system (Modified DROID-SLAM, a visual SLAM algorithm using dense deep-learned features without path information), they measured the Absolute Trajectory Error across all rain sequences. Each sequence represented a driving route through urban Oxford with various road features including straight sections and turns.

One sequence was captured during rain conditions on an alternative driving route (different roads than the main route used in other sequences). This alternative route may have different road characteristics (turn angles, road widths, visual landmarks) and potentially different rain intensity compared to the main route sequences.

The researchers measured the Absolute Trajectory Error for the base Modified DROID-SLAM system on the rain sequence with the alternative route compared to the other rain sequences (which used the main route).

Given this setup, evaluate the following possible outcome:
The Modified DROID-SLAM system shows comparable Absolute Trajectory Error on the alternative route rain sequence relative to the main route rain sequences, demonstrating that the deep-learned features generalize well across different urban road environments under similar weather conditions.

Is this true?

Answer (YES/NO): NO